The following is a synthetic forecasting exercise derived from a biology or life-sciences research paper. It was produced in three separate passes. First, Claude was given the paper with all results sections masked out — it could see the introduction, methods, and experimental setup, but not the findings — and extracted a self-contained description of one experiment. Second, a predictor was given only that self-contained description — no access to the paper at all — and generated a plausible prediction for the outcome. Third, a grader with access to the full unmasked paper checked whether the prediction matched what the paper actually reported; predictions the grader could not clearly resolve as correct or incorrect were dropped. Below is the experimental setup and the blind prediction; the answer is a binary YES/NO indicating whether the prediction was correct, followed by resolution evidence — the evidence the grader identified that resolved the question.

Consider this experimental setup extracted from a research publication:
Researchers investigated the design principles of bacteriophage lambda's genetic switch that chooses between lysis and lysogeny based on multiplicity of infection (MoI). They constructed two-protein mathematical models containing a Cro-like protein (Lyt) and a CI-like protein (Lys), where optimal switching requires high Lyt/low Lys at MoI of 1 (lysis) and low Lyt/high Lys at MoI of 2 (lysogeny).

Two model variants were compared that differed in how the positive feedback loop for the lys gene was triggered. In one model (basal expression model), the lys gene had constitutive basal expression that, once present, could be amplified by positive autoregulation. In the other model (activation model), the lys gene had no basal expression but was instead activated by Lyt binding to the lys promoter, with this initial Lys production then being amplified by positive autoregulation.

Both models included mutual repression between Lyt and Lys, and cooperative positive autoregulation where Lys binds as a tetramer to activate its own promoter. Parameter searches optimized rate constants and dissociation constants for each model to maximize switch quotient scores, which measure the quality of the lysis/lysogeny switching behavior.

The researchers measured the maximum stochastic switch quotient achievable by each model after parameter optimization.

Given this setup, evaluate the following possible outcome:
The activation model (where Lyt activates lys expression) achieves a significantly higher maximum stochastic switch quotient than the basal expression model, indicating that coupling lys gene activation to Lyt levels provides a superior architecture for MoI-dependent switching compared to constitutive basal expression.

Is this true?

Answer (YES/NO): YES